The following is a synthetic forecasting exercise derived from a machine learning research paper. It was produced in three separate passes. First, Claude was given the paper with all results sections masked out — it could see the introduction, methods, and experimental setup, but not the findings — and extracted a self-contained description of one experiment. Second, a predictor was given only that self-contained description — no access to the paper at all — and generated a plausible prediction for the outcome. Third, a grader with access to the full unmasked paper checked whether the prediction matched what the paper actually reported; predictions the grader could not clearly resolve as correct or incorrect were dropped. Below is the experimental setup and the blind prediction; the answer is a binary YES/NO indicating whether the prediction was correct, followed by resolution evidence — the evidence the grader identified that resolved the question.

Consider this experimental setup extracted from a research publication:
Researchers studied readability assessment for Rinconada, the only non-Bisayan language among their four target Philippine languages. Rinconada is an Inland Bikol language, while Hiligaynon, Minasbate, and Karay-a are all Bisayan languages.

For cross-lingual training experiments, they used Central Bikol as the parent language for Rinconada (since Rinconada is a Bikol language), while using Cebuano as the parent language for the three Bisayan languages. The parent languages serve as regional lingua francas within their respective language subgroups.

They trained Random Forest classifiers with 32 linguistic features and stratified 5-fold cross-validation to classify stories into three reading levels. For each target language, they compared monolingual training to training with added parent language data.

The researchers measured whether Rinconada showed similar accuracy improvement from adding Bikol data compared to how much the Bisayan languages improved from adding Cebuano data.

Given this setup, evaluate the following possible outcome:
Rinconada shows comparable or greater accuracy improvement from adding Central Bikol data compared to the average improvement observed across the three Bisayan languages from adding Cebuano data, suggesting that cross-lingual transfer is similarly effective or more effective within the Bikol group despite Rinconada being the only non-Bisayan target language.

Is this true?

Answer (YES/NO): YES